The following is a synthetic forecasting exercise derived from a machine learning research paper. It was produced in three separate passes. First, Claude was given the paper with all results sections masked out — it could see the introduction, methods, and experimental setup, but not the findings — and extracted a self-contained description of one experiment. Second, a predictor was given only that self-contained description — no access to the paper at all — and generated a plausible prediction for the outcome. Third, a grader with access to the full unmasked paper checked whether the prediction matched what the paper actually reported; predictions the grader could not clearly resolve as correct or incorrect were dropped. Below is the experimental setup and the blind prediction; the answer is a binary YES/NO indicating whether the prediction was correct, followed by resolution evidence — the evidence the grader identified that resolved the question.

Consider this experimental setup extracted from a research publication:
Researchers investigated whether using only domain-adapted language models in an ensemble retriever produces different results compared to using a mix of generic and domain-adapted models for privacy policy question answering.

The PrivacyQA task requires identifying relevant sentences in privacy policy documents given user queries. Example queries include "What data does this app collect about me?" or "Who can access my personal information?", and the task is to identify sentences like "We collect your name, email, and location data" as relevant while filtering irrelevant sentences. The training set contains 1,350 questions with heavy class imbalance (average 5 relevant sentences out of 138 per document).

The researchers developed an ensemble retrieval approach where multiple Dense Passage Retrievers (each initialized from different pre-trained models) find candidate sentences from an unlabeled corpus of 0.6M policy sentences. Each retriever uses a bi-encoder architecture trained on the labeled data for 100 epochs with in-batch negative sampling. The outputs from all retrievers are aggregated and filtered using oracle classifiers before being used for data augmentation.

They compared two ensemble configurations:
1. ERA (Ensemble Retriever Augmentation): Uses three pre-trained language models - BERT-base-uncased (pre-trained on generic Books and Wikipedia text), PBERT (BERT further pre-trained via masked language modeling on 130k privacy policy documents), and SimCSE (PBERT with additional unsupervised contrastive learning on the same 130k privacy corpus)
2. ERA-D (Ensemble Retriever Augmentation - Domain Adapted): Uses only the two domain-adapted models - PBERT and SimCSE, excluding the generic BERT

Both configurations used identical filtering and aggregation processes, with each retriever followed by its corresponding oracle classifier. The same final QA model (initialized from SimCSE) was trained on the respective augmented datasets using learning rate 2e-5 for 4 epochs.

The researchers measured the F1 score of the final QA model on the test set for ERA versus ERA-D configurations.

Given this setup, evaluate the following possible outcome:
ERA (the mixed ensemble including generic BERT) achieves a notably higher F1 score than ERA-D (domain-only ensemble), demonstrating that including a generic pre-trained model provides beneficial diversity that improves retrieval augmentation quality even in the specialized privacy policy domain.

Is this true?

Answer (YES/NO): NO